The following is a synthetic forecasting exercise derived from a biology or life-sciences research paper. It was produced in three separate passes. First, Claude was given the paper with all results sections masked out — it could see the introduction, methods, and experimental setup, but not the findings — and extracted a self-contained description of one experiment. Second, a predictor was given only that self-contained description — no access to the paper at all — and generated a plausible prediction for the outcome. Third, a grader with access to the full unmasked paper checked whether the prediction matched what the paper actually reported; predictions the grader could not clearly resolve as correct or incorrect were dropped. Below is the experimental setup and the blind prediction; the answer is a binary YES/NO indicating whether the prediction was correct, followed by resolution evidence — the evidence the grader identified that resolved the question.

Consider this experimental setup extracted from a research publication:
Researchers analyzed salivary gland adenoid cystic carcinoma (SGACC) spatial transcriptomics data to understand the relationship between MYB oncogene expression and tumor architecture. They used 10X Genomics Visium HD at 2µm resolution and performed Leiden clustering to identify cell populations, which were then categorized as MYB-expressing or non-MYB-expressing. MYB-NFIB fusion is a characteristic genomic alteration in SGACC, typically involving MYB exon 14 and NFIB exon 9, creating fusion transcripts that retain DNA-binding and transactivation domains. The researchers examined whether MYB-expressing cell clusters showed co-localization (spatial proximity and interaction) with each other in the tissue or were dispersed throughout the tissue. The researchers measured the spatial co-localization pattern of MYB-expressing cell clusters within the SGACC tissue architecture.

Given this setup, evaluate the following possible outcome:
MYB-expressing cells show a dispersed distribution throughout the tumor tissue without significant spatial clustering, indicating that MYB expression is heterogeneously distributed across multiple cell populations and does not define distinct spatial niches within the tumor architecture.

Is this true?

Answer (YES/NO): NO